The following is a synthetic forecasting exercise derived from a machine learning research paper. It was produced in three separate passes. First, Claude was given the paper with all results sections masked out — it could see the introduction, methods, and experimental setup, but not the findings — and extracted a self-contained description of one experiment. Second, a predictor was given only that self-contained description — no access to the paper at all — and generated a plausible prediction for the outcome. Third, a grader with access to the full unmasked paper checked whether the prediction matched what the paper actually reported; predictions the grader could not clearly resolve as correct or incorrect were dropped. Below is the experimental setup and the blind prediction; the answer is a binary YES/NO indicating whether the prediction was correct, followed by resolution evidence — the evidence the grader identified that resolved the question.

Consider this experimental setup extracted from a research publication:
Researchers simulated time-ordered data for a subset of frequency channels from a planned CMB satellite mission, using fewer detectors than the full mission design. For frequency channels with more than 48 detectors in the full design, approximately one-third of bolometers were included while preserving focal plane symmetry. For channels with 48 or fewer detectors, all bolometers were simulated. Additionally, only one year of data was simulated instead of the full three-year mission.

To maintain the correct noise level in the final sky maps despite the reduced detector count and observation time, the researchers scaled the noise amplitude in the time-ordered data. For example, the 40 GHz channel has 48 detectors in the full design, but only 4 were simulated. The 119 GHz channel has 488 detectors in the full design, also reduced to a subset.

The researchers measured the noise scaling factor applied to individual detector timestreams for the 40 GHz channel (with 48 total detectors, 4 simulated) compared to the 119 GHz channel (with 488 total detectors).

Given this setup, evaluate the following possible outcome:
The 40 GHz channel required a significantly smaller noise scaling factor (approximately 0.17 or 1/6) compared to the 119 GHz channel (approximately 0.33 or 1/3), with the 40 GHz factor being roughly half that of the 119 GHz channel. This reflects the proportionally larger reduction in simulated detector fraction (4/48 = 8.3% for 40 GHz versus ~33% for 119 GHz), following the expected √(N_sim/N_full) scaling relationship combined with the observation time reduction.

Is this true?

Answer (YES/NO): NO